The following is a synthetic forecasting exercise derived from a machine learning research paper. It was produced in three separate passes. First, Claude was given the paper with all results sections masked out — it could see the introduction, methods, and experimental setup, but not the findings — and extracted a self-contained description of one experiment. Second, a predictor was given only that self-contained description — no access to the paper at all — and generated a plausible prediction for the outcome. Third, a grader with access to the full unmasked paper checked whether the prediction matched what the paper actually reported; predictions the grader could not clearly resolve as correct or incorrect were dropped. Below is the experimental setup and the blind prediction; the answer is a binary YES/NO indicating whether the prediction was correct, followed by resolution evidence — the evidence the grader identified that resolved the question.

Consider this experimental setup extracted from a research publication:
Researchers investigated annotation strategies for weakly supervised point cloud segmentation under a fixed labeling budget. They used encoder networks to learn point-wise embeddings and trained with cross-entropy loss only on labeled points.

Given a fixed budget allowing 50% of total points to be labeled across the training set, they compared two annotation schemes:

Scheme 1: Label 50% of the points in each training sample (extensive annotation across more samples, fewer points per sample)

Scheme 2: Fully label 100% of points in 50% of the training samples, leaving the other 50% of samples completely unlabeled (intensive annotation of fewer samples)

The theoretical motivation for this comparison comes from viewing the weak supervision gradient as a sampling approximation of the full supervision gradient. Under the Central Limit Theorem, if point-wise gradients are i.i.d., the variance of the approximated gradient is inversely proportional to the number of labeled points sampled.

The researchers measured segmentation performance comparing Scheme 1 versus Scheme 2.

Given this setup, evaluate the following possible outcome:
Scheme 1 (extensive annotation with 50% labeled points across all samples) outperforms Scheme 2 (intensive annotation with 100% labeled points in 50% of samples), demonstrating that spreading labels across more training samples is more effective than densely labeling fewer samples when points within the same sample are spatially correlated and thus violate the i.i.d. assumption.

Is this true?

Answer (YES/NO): YES